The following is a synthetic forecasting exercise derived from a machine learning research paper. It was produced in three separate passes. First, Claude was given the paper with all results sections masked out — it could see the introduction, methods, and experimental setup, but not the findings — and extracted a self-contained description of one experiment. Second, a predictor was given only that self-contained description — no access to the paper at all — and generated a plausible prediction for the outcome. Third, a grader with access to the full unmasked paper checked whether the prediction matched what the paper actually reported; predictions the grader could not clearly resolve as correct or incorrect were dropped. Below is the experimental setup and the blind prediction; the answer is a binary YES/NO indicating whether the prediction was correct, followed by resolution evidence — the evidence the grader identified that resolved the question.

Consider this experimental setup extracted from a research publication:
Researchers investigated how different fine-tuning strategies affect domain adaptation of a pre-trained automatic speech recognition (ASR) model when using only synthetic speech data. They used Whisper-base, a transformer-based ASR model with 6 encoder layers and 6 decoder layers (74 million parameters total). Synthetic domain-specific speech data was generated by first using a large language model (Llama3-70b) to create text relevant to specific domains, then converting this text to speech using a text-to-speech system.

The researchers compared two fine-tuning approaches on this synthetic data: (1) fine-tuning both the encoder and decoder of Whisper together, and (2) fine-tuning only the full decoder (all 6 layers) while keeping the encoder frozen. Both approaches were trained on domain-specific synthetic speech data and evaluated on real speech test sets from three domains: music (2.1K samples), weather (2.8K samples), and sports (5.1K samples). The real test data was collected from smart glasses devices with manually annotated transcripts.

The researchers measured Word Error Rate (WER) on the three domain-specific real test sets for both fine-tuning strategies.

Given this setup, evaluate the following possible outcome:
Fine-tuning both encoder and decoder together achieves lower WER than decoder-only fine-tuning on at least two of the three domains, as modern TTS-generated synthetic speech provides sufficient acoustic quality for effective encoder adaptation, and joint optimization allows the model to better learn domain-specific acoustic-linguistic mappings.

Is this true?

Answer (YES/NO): NO